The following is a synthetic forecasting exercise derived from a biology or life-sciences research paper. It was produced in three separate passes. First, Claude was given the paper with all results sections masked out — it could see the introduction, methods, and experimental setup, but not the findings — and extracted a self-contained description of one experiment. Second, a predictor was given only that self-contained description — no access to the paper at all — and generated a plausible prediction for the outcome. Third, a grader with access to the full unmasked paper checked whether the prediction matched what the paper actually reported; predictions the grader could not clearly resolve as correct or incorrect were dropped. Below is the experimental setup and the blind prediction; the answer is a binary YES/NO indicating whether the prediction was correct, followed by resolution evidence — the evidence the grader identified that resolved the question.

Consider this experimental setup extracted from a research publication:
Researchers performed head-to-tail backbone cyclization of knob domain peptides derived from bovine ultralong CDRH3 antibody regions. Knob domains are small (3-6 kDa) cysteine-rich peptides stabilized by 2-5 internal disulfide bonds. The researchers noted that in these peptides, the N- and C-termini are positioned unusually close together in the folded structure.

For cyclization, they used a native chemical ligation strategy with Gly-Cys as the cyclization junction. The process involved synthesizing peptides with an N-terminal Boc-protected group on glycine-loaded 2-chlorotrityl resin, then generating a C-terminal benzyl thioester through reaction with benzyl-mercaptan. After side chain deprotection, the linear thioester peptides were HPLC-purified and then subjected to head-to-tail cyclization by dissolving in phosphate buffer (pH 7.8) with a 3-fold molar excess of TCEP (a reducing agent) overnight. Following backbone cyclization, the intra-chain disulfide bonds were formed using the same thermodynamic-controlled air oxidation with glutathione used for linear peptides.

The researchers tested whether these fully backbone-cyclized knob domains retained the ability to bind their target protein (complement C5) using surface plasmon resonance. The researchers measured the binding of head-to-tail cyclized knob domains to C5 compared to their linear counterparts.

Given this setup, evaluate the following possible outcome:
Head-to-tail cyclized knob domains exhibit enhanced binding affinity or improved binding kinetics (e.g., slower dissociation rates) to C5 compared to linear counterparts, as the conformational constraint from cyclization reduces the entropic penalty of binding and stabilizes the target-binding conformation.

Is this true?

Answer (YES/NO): NO